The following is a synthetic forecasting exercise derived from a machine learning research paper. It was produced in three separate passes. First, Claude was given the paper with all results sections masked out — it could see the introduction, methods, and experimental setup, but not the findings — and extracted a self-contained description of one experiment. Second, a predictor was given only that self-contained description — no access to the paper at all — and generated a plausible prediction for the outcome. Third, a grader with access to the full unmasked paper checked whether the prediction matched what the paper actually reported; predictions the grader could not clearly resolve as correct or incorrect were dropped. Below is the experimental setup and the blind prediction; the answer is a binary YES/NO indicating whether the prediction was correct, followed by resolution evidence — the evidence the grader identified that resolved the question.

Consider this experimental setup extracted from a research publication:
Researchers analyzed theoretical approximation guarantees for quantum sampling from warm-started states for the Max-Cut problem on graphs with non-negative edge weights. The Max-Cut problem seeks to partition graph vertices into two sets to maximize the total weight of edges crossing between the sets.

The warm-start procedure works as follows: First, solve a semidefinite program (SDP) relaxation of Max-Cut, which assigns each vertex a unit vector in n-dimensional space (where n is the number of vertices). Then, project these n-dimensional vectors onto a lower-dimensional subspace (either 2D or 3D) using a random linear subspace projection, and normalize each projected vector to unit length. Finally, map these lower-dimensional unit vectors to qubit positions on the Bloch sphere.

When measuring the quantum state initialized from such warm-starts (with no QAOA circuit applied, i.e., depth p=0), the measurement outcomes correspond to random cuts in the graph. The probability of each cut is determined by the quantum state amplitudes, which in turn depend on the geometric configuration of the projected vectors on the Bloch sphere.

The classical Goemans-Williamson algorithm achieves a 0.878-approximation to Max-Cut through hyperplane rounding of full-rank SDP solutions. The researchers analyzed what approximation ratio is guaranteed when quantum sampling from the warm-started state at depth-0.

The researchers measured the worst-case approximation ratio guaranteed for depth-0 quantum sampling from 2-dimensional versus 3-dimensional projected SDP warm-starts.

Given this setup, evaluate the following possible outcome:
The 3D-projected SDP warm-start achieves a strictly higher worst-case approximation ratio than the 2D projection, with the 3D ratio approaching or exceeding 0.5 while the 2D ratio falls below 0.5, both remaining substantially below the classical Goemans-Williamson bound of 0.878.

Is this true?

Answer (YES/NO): NO